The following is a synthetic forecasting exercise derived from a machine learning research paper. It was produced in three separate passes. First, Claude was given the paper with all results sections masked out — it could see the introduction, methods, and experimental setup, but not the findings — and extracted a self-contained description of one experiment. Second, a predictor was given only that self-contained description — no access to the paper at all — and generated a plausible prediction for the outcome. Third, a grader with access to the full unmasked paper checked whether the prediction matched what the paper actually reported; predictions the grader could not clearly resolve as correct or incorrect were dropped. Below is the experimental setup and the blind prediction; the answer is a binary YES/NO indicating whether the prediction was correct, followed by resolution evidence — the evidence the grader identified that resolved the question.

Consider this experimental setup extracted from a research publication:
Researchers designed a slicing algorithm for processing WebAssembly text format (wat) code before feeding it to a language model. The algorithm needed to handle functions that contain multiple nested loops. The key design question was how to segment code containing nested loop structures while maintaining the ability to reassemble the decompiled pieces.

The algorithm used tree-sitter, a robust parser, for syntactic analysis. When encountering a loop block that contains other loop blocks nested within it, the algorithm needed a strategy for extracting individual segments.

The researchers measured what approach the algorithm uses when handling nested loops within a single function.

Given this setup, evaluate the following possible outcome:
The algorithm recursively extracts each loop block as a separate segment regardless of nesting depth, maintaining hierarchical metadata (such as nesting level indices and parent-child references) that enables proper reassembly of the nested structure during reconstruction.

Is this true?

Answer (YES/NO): NO